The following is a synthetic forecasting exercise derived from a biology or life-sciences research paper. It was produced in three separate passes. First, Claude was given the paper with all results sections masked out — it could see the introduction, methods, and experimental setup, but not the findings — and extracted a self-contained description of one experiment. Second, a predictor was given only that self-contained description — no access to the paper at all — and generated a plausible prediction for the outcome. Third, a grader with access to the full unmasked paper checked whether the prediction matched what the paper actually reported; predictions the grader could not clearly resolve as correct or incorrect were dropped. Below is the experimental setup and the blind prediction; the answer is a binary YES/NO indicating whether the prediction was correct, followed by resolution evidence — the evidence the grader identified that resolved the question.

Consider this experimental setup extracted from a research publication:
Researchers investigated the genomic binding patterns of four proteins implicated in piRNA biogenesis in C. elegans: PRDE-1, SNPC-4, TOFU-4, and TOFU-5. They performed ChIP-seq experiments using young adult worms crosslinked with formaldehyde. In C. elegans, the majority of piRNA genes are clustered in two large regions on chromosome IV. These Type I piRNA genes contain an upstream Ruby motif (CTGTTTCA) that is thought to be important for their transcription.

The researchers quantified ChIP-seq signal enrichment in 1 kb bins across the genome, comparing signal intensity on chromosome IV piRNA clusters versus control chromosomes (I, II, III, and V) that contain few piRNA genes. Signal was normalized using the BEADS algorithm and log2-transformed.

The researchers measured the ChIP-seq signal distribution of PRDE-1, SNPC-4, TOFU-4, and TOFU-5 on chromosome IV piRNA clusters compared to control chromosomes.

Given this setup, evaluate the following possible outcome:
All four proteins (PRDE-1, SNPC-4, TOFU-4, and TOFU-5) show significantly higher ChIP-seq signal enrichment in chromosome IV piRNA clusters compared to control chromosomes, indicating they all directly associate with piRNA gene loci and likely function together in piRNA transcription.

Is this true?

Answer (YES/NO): YES